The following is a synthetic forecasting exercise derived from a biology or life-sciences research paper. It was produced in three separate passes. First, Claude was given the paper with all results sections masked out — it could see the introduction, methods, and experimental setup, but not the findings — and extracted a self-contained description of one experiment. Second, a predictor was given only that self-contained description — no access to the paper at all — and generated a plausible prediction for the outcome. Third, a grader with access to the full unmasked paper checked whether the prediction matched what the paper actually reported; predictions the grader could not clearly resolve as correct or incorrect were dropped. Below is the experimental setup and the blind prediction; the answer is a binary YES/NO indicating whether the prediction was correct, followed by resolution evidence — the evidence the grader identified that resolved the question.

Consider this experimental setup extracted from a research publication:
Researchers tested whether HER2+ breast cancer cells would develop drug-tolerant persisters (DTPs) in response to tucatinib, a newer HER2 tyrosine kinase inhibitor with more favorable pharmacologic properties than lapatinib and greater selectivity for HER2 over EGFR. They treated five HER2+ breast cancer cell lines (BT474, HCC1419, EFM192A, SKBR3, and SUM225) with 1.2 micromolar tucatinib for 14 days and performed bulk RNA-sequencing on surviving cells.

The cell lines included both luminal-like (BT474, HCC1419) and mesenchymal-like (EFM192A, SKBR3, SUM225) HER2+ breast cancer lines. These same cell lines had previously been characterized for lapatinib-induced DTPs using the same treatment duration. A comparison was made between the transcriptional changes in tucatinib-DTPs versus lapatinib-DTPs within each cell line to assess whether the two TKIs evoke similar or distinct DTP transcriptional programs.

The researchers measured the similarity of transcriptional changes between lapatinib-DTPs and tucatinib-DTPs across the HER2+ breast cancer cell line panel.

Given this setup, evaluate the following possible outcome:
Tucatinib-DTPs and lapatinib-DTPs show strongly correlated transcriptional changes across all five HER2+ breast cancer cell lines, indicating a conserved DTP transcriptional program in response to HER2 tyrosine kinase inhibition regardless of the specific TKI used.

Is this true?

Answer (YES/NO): YES